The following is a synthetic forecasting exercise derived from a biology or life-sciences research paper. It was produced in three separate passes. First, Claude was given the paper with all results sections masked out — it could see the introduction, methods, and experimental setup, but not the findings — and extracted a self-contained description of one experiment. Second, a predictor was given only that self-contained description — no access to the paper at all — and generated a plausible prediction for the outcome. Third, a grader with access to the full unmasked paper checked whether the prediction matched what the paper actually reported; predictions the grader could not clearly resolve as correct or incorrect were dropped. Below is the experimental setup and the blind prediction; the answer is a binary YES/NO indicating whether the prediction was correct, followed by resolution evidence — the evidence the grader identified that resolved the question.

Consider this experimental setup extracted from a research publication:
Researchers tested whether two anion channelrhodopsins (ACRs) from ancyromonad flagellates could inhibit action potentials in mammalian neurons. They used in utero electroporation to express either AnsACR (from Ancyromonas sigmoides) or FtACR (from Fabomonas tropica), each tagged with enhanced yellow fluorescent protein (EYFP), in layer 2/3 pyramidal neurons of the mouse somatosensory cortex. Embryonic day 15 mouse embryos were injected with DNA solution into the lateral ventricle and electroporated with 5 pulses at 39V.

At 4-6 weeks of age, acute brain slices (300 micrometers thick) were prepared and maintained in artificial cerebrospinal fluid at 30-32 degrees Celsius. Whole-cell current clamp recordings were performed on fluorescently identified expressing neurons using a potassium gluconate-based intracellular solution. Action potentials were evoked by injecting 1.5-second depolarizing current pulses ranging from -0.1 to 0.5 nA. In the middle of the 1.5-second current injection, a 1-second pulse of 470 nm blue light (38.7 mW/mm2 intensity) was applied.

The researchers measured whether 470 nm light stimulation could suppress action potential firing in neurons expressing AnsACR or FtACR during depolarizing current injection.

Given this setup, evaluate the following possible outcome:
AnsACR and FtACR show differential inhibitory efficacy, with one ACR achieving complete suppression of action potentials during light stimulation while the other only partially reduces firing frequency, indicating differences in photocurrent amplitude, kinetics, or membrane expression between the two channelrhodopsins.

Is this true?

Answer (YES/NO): NO